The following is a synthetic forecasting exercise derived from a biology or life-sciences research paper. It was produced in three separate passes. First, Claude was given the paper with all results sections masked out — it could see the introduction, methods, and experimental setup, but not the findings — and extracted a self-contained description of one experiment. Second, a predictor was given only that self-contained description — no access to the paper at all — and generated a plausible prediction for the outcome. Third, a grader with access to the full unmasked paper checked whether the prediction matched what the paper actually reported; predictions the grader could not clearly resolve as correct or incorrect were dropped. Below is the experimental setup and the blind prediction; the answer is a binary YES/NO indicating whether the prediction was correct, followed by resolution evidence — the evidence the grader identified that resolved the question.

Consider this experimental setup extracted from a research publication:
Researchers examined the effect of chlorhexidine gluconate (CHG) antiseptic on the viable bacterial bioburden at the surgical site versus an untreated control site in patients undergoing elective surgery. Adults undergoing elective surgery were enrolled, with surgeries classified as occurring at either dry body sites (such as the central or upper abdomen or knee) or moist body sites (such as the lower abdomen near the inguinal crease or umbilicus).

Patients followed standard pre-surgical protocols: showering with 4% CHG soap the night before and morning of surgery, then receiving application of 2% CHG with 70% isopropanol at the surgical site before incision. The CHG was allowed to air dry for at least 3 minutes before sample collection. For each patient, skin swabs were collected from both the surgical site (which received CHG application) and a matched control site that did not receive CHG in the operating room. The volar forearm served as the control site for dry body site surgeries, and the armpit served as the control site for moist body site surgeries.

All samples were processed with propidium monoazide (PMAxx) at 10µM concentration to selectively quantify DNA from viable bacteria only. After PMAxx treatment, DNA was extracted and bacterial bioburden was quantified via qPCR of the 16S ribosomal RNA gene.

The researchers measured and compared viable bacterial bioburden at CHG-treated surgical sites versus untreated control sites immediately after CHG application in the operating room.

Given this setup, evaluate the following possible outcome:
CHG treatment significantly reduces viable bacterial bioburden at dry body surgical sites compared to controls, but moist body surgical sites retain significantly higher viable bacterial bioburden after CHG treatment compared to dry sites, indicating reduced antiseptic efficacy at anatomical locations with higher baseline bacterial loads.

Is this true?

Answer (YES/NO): NO